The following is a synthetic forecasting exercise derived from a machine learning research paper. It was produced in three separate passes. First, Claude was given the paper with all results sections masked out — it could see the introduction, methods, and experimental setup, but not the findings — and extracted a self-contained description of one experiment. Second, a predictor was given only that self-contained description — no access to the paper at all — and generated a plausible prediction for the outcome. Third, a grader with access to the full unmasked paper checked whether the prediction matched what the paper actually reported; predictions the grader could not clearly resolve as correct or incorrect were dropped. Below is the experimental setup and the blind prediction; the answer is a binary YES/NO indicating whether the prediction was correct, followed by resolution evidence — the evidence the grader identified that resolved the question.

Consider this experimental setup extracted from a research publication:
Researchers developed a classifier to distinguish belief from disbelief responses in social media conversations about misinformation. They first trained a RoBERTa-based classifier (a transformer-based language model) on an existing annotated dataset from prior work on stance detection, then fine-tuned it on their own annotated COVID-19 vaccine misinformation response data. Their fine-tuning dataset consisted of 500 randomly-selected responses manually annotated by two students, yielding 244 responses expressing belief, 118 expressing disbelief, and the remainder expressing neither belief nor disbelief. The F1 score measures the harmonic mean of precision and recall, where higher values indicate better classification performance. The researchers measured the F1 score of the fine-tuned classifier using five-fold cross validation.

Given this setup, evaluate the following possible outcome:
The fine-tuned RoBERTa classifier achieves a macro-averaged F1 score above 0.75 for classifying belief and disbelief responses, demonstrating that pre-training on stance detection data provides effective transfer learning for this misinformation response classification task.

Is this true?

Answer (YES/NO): NO